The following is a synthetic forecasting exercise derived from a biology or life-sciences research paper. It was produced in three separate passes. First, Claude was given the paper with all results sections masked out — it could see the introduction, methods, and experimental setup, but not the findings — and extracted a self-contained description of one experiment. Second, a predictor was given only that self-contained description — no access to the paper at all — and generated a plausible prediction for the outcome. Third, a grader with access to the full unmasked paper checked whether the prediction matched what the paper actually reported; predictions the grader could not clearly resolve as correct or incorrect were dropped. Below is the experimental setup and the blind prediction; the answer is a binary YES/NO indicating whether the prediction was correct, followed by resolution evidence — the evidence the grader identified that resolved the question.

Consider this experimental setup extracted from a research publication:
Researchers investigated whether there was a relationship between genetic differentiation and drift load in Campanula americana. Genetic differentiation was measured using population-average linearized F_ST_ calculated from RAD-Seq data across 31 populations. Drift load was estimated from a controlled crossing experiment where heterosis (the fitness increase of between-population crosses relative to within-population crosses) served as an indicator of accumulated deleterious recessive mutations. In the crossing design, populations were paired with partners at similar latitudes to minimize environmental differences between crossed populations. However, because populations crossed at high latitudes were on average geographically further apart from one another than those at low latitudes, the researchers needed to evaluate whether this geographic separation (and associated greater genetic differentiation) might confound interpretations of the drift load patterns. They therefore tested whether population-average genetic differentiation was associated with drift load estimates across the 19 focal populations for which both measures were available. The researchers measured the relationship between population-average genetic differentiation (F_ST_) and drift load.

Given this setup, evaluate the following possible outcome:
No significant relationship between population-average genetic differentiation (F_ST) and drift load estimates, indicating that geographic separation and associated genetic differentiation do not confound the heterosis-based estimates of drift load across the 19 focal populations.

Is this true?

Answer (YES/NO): YES